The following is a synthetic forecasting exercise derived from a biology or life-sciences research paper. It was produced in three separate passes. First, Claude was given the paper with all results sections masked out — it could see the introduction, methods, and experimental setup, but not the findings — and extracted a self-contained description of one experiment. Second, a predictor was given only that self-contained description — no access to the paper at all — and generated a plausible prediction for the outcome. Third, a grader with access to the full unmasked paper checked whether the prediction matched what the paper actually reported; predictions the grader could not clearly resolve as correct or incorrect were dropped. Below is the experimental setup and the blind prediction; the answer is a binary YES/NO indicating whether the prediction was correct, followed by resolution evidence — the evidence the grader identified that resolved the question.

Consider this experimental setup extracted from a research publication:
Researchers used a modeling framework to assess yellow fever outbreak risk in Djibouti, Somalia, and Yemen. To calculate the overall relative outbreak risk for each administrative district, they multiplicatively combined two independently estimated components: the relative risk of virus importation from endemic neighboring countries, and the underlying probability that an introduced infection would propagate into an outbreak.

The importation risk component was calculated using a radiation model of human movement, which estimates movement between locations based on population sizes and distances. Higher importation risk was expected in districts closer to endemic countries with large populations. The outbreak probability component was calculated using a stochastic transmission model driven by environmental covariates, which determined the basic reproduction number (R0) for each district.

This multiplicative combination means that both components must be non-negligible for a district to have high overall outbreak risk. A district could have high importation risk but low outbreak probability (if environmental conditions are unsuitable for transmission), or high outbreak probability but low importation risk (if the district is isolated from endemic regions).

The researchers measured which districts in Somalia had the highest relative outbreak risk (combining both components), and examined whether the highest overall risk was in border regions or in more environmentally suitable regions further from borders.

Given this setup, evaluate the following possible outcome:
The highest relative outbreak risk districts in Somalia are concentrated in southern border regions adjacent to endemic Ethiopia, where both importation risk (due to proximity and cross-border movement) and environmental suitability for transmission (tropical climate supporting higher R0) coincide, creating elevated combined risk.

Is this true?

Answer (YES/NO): NO